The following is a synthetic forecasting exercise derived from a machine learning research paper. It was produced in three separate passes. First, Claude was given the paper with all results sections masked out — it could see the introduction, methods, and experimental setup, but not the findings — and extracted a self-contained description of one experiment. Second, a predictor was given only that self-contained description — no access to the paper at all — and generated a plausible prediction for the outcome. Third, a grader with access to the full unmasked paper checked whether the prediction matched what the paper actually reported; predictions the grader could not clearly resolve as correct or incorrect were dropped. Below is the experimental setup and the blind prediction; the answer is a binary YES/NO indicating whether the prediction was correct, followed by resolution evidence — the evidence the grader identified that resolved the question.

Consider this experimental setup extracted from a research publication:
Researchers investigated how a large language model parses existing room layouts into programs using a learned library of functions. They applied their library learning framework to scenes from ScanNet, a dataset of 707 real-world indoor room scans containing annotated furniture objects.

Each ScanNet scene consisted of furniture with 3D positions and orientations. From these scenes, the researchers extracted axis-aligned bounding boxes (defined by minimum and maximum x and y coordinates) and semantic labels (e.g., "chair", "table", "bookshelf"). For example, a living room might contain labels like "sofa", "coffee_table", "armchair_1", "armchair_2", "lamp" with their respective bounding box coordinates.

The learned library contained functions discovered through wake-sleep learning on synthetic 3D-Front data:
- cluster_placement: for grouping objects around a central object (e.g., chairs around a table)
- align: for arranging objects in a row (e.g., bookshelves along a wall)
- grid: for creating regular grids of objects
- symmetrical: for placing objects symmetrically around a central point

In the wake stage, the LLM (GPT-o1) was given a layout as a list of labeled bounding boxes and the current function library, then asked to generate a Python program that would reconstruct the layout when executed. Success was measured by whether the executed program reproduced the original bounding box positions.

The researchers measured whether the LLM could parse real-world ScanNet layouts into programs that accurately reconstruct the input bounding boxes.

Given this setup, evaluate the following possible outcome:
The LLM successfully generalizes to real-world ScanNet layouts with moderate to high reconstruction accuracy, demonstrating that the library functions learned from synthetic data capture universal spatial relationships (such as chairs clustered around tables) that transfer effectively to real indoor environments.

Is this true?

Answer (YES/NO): YES